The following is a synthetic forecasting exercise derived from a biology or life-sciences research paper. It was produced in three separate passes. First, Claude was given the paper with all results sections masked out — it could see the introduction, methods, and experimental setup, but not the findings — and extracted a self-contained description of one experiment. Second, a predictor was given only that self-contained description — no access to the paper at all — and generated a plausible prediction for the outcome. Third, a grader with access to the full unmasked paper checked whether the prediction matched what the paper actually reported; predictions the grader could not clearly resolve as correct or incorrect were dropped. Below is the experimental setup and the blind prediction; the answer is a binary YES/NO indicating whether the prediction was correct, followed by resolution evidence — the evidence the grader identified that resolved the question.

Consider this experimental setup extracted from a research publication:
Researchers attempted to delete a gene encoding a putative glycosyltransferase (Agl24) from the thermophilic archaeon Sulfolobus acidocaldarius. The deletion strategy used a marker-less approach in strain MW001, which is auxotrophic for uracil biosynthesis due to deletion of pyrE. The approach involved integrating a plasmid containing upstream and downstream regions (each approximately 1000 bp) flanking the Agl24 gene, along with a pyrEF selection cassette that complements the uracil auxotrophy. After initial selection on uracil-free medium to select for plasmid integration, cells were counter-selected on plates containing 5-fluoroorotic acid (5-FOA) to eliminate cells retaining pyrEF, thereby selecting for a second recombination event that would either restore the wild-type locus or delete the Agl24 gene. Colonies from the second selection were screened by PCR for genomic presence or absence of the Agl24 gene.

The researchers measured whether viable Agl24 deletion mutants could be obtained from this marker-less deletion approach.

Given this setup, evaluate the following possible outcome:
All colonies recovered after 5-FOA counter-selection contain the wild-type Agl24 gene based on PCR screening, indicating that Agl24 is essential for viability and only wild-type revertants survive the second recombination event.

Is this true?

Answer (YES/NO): YES